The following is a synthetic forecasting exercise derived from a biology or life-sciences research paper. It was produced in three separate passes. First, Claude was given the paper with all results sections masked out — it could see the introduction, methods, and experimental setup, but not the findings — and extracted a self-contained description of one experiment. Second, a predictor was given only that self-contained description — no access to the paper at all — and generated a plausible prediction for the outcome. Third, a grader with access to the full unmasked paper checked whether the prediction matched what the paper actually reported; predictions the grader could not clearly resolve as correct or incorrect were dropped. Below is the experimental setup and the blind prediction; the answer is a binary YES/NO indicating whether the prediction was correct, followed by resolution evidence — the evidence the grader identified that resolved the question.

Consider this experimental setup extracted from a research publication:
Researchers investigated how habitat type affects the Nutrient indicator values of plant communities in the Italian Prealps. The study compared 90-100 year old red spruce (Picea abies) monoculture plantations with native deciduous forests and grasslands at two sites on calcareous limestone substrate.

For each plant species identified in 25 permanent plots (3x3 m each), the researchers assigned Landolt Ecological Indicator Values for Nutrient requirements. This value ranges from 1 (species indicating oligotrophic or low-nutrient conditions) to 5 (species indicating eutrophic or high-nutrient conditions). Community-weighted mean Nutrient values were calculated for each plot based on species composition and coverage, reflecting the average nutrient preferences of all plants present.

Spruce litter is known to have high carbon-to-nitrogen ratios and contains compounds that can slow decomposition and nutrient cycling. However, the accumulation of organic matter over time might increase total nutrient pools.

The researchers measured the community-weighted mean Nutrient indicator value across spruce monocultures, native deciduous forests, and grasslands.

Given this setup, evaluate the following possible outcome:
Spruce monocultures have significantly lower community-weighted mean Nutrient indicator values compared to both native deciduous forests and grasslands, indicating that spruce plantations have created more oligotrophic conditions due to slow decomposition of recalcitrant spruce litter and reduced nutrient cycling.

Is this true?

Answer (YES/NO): NO